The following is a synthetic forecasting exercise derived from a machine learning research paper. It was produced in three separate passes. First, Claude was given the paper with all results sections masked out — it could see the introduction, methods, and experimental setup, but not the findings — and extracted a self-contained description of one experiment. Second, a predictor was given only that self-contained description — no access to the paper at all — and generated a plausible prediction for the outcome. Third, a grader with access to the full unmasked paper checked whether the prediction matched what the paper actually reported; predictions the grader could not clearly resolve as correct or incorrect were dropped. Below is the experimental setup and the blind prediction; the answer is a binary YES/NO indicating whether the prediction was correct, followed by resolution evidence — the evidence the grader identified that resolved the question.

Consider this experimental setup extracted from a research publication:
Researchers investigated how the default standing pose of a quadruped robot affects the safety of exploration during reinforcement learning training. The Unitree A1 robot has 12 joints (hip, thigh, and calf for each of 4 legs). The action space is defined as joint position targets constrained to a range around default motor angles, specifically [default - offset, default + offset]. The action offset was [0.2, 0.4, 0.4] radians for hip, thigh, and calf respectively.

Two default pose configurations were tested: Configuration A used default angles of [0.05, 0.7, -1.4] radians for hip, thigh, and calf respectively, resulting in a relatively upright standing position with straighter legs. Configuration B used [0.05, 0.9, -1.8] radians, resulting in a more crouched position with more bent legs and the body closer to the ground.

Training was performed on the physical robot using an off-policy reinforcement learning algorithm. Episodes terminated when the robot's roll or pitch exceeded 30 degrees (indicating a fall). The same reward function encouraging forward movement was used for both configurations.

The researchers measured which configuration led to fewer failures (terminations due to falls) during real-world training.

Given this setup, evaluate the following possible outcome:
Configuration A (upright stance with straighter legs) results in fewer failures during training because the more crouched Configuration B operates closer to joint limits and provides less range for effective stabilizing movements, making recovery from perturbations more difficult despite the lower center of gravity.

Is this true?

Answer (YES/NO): NO